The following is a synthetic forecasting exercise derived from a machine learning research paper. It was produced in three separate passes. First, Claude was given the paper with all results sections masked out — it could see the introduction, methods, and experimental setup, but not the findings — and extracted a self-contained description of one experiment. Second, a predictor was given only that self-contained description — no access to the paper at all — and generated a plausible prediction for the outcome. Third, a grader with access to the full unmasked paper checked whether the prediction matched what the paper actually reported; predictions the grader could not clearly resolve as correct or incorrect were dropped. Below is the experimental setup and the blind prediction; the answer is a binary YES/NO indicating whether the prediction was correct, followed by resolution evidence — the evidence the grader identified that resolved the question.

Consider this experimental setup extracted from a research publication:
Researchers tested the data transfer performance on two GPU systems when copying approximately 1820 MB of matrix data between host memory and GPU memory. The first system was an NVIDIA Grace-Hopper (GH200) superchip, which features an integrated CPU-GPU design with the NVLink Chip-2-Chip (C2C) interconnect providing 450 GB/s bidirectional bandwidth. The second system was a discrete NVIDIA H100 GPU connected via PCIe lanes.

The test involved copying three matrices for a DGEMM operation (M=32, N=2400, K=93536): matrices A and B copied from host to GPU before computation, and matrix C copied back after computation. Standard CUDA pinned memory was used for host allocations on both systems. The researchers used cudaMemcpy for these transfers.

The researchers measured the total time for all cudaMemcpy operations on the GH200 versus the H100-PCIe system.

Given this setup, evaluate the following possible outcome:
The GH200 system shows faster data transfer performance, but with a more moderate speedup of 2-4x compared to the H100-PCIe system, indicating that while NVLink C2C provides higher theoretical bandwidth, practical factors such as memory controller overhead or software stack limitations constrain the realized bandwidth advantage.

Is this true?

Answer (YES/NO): NO